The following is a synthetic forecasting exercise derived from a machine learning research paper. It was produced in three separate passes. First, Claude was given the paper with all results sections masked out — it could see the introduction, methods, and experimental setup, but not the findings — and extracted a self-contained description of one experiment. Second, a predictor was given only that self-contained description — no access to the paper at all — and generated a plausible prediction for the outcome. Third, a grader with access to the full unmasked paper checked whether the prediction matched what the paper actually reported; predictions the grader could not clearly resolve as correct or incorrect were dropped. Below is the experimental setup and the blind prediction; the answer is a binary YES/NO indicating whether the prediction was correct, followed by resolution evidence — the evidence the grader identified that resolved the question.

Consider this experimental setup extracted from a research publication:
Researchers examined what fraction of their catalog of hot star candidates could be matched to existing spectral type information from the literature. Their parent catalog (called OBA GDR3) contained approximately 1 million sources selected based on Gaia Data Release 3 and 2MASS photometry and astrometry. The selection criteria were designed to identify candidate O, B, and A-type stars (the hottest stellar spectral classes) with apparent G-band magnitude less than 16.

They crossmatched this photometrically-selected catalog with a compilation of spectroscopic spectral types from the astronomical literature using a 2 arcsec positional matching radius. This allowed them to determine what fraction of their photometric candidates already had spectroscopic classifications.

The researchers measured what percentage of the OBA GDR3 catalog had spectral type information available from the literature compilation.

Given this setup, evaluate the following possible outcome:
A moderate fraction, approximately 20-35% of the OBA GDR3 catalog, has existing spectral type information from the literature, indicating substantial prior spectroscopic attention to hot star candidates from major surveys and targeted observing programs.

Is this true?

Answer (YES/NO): NO